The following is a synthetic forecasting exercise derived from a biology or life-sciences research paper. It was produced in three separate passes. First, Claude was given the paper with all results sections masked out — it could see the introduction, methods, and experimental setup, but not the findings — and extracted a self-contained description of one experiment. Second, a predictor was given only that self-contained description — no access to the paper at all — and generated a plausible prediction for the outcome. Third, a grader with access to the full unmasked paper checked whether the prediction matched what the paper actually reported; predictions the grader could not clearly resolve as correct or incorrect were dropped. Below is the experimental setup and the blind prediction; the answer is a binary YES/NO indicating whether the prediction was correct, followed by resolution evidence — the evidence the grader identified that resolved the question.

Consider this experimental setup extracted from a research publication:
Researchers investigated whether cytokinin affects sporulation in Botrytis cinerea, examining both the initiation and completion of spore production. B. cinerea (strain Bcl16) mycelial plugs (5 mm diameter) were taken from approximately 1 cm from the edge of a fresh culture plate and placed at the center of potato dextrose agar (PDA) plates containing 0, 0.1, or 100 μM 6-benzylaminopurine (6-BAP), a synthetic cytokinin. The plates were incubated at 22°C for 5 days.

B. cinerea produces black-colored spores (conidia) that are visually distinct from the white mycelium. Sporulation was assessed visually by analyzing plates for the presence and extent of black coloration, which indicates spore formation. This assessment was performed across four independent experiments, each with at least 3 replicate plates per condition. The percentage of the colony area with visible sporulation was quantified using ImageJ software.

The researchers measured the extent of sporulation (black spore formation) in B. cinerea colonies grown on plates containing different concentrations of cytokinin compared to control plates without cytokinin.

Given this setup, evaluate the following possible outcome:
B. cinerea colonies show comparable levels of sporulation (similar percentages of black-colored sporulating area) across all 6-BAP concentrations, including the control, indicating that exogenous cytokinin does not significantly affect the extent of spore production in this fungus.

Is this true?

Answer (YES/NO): NO